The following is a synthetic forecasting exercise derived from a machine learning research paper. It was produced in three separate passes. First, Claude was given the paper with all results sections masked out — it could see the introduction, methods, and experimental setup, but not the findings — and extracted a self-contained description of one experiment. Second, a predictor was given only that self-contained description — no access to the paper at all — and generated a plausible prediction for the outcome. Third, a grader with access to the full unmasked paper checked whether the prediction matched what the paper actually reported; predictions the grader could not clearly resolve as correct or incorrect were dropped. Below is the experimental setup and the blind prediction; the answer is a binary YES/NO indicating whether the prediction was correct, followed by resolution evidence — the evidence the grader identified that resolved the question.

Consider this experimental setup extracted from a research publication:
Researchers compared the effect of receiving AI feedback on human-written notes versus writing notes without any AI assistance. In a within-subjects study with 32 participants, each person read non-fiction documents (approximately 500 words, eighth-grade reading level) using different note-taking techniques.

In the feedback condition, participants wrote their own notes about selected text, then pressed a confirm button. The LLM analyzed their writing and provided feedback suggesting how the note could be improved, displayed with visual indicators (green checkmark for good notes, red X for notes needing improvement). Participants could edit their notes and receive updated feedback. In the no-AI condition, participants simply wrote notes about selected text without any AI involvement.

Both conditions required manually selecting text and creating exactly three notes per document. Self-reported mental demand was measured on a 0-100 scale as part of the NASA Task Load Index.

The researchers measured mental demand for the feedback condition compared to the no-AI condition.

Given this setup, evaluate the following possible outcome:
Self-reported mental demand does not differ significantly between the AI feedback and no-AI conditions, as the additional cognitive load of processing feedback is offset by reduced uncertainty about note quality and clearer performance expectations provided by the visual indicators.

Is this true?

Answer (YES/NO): YES